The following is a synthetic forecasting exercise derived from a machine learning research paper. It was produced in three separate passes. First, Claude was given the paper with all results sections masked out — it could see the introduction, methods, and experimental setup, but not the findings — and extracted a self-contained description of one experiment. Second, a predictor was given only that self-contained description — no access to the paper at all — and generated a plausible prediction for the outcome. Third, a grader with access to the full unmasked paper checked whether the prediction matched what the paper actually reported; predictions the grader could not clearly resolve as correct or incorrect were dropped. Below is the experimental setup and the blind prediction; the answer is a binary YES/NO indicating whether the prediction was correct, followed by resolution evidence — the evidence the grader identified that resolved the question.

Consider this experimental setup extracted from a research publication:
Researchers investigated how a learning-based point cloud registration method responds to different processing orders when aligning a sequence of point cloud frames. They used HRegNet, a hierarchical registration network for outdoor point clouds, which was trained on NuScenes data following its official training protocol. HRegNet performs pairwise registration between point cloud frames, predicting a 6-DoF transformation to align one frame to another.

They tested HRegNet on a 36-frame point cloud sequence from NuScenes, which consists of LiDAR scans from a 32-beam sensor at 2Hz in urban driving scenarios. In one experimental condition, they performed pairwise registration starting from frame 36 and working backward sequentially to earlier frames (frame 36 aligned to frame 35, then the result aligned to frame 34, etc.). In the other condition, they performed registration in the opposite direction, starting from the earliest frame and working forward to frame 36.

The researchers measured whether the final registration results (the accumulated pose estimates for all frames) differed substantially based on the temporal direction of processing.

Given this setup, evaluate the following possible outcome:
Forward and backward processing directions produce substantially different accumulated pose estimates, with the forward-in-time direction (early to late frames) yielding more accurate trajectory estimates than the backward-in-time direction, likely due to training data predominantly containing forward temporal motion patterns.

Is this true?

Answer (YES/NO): NO